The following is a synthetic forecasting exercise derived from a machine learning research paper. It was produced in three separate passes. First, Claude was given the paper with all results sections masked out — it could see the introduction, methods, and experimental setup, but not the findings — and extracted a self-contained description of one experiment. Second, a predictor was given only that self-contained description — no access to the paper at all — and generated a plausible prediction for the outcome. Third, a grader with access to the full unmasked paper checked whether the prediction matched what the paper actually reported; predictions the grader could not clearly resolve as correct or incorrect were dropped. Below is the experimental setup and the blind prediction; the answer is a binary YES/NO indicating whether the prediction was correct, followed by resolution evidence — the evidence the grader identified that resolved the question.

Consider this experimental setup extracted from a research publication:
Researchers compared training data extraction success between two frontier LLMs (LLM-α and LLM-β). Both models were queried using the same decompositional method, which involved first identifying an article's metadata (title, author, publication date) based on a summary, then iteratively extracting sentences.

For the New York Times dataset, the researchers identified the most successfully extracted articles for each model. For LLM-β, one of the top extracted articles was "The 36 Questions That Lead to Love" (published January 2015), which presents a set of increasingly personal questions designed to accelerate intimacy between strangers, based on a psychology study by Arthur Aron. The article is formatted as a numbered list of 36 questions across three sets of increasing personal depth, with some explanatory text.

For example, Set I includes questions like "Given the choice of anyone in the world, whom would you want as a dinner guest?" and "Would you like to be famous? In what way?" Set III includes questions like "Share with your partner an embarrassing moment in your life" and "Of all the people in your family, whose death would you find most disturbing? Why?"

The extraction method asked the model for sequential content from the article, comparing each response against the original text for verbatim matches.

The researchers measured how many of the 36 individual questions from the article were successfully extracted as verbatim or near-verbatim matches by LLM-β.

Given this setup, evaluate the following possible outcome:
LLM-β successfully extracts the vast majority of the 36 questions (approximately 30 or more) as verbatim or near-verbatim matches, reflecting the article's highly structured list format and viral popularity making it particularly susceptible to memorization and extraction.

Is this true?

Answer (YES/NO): YES